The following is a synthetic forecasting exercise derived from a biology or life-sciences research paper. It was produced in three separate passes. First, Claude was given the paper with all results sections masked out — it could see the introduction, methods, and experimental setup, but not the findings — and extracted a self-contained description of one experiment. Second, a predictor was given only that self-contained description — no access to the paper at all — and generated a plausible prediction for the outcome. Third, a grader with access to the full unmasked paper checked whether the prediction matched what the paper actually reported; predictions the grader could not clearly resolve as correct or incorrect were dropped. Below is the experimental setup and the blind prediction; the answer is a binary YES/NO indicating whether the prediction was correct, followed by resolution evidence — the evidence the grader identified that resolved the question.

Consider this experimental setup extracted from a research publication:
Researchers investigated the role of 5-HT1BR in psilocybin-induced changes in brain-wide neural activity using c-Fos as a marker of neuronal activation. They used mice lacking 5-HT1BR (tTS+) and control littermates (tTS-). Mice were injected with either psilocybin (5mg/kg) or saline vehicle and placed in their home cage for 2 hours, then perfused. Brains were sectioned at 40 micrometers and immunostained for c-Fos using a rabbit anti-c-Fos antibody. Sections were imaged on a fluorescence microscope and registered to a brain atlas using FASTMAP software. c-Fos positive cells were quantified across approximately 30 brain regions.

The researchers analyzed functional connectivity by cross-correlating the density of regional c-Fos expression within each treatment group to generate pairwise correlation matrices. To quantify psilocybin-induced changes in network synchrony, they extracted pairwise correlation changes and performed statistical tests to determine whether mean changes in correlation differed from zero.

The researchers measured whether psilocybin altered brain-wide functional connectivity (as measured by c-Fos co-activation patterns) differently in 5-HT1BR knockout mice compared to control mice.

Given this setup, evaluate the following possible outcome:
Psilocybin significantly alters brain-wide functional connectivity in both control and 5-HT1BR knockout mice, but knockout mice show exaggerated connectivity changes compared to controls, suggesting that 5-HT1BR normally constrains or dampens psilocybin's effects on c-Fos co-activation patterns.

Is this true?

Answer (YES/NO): NO